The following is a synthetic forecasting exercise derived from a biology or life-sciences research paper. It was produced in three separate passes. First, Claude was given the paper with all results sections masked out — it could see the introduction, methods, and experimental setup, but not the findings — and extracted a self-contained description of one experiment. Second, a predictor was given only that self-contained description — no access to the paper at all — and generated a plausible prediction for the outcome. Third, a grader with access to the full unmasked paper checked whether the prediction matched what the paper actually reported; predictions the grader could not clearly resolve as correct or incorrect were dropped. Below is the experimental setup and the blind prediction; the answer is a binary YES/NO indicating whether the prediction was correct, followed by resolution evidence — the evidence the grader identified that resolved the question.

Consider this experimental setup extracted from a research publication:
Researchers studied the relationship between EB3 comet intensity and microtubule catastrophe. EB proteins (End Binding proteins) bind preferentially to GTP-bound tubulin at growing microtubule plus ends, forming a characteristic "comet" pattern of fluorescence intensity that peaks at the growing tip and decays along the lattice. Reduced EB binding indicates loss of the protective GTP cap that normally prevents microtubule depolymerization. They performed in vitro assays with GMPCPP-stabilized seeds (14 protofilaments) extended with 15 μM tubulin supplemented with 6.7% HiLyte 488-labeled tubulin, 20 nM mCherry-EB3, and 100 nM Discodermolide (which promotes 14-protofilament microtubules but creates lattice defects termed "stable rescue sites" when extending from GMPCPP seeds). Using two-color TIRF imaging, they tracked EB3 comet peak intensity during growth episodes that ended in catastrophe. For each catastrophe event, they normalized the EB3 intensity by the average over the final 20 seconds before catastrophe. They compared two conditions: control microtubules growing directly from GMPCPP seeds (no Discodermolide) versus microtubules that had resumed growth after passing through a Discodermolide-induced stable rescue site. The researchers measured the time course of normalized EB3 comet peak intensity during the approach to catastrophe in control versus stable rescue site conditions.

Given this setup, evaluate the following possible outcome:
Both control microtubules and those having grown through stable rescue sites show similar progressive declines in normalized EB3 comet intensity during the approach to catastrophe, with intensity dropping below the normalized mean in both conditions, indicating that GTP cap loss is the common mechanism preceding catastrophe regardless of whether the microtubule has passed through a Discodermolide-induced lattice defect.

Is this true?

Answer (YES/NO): NO